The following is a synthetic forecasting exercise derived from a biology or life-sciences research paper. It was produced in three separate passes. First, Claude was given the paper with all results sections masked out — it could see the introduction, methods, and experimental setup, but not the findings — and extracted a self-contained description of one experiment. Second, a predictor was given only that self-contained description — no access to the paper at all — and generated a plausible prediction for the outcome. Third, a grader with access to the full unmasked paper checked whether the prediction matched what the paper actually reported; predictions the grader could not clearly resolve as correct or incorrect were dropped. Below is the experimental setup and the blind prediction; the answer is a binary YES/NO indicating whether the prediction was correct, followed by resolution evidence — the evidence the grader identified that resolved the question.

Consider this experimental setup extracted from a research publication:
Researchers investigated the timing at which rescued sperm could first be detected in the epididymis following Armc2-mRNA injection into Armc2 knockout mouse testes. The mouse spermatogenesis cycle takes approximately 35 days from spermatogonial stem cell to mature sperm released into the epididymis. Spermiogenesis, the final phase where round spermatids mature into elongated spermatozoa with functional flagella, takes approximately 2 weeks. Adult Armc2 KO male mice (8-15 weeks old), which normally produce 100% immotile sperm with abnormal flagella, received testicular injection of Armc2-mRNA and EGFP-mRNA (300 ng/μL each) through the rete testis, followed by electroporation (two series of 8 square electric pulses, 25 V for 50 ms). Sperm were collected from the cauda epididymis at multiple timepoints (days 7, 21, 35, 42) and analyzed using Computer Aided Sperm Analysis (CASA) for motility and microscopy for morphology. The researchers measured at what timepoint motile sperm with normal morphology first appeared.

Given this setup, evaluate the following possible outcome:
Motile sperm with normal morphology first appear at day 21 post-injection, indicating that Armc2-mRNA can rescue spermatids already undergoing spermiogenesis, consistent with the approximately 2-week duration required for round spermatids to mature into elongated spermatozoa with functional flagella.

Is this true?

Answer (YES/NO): YES